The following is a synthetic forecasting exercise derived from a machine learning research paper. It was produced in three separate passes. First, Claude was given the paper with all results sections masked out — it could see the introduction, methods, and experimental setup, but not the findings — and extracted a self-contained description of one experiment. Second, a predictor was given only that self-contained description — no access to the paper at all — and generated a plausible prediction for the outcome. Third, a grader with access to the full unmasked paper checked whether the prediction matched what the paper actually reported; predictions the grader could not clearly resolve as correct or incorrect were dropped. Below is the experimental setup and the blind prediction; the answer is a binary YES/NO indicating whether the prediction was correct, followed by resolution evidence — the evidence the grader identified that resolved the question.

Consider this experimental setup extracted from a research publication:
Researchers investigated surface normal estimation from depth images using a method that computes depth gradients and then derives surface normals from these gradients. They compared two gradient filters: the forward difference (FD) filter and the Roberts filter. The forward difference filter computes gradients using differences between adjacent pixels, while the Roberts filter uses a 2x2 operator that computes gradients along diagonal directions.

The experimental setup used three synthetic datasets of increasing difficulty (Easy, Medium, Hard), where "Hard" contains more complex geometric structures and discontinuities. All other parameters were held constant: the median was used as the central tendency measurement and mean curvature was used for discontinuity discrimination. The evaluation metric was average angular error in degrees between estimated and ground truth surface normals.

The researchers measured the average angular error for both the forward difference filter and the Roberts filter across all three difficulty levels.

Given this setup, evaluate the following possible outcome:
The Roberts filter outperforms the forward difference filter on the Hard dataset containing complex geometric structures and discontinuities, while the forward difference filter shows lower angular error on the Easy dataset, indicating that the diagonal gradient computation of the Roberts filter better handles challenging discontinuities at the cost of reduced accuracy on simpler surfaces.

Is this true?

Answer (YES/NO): NO